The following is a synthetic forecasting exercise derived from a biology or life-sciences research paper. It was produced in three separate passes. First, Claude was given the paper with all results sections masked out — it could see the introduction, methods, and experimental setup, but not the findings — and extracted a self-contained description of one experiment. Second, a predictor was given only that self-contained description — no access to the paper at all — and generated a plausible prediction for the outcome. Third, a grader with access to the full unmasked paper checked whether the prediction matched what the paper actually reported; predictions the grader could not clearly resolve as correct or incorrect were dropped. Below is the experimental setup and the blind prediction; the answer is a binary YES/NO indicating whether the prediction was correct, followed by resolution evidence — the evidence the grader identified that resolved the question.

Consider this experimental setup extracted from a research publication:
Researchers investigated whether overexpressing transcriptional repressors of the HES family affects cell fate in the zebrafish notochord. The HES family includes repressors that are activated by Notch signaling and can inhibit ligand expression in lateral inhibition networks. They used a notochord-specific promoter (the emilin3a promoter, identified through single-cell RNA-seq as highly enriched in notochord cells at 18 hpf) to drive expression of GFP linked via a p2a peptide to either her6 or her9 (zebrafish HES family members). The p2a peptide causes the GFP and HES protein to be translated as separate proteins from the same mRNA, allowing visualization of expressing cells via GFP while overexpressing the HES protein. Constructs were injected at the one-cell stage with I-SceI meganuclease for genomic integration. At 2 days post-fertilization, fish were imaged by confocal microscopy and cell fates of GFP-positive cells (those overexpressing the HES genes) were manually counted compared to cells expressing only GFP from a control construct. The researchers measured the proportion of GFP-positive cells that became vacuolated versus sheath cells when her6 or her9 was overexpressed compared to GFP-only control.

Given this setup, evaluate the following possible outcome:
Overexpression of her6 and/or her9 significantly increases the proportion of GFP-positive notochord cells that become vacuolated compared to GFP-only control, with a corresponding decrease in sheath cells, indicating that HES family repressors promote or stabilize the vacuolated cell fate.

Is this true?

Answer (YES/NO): NO